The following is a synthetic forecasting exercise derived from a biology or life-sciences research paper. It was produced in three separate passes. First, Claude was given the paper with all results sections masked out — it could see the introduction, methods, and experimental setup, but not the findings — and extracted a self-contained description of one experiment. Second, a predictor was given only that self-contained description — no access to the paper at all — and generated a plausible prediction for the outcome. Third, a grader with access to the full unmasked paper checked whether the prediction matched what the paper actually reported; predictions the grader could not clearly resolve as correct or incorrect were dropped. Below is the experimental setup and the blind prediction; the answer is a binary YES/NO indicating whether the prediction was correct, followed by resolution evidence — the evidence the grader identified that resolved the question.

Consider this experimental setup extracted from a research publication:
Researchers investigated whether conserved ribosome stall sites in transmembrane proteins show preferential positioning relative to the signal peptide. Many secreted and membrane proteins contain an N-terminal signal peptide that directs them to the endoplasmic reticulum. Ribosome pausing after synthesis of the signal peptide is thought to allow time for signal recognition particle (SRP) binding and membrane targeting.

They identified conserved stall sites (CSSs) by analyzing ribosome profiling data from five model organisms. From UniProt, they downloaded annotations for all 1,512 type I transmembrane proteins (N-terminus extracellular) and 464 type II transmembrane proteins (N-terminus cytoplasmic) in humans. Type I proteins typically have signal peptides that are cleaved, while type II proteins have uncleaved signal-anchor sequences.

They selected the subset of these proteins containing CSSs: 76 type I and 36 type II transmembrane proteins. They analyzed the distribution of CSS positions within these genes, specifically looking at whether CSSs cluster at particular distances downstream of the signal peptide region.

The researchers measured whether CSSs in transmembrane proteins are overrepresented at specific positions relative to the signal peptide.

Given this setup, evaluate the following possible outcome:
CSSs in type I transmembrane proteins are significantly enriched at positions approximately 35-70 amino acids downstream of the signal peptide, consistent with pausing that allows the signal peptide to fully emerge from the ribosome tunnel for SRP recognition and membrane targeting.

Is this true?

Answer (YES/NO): NO